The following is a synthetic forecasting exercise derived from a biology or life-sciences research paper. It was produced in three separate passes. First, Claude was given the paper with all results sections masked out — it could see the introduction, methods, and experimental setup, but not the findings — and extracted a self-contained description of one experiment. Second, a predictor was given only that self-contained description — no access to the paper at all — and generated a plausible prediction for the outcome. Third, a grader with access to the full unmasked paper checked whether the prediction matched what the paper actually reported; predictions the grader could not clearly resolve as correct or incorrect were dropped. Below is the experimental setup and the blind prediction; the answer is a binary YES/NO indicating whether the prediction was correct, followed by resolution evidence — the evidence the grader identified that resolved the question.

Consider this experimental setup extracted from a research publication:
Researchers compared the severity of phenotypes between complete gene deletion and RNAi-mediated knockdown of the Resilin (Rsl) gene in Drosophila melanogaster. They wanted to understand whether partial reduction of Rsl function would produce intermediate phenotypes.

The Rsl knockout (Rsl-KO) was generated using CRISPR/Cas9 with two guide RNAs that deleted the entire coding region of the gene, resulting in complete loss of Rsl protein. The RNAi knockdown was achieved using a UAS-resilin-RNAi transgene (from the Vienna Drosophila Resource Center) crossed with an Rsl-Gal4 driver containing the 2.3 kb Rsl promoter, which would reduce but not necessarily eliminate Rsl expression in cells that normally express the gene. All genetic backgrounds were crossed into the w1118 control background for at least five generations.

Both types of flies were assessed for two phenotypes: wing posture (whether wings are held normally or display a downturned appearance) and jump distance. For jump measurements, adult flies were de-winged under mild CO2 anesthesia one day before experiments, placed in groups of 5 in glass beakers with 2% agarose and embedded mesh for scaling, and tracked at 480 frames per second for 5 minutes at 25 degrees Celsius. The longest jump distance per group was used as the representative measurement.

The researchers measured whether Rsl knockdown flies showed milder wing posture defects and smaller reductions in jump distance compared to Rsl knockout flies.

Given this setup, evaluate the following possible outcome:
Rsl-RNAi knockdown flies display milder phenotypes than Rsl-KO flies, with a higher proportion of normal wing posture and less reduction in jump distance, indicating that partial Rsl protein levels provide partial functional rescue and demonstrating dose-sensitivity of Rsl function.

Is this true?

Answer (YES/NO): NO